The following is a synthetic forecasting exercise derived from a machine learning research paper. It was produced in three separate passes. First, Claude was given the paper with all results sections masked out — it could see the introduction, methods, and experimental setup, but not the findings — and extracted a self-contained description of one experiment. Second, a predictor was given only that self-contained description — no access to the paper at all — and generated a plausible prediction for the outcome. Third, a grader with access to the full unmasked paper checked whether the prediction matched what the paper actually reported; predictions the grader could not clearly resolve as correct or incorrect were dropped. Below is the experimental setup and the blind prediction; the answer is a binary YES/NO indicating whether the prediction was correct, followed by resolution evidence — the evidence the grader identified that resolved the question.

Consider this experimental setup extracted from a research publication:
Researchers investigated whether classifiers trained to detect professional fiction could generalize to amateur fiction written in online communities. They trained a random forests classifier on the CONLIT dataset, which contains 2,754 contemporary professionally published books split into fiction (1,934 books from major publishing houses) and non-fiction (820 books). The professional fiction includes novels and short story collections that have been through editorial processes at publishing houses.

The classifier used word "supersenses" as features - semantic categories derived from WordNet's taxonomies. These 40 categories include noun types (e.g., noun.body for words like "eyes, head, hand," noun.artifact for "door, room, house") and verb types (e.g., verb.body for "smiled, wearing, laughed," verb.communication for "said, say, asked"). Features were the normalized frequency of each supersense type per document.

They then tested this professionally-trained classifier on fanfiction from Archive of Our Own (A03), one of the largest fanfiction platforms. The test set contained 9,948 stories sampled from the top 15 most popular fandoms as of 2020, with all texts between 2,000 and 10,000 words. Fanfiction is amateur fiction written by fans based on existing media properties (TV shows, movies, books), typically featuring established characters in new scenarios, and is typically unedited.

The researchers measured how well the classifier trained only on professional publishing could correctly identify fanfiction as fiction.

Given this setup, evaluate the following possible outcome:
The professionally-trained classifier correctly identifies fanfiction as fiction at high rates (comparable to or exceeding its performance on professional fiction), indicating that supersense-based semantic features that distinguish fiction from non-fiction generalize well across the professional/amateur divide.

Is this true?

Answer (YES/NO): YES